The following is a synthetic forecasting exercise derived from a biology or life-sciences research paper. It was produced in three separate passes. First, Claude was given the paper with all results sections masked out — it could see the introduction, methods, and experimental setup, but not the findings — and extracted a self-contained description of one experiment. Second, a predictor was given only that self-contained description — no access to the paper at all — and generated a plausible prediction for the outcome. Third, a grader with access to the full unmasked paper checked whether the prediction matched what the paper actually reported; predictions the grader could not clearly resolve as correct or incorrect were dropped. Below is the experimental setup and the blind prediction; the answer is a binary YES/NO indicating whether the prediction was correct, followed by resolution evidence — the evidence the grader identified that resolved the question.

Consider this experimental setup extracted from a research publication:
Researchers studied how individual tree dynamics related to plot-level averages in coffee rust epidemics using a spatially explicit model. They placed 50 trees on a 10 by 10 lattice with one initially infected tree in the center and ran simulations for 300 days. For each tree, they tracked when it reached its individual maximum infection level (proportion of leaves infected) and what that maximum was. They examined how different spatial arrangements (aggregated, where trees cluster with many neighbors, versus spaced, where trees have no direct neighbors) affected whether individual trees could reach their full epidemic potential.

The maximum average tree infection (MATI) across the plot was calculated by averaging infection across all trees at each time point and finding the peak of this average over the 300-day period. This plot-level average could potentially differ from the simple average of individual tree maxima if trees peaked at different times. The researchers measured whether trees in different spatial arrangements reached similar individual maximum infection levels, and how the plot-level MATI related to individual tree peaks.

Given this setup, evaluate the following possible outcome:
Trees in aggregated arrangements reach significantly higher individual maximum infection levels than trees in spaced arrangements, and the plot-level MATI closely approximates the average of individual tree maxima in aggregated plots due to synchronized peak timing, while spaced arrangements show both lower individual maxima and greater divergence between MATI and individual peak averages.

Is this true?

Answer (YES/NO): YES